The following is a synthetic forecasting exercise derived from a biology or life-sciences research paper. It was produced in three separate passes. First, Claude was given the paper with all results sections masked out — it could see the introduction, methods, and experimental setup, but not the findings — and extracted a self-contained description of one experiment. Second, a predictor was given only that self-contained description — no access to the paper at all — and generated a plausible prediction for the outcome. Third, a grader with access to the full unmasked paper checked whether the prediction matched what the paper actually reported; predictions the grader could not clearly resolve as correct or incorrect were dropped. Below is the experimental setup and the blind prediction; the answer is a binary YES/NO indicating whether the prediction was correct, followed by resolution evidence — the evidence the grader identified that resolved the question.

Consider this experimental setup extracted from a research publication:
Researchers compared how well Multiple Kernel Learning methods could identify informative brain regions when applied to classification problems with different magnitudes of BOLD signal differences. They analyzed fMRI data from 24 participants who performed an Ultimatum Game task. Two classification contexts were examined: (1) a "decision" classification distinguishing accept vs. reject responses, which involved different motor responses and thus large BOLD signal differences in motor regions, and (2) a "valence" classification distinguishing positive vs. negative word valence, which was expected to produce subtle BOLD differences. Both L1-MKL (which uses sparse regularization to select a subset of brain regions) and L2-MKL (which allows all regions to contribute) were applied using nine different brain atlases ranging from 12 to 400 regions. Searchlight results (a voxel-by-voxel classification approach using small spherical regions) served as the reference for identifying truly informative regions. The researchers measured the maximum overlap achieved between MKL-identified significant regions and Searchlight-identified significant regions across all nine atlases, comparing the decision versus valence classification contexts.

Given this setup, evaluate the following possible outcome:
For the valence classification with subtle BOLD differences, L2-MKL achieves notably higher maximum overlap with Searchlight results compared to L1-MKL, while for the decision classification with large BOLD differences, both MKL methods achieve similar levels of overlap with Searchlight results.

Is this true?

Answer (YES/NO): NO